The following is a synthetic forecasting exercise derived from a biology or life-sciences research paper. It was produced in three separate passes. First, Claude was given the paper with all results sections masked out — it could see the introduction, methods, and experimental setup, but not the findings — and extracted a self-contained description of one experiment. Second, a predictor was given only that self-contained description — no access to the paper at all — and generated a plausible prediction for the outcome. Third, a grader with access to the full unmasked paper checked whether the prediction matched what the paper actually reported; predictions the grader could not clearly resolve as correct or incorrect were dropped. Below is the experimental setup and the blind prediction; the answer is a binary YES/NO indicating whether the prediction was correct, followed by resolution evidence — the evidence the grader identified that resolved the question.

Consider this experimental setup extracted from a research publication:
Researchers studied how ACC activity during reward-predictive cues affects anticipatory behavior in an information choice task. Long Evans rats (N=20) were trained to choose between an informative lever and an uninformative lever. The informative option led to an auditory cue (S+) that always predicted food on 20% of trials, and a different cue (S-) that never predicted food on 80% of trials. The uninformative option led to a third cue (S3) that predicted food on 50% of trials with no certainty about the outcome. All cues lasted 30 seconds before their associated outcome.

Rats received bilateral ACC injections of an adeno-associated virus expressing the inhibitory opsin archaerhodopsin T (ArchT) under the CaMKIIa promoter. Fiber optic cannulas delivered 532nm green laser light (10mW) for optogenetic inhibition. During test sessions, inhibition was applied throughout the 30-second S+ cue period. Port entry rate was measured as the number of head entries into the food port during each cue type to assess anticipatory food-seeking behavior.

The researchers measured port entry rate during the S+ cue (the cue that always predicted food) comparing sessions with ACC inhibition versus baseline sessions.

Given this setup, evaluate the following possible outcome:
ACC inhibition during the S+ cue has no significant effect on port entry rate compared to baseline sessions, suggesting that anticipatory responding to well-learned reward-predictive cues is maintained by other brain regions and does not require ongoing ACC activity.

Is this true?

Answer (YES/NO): YES